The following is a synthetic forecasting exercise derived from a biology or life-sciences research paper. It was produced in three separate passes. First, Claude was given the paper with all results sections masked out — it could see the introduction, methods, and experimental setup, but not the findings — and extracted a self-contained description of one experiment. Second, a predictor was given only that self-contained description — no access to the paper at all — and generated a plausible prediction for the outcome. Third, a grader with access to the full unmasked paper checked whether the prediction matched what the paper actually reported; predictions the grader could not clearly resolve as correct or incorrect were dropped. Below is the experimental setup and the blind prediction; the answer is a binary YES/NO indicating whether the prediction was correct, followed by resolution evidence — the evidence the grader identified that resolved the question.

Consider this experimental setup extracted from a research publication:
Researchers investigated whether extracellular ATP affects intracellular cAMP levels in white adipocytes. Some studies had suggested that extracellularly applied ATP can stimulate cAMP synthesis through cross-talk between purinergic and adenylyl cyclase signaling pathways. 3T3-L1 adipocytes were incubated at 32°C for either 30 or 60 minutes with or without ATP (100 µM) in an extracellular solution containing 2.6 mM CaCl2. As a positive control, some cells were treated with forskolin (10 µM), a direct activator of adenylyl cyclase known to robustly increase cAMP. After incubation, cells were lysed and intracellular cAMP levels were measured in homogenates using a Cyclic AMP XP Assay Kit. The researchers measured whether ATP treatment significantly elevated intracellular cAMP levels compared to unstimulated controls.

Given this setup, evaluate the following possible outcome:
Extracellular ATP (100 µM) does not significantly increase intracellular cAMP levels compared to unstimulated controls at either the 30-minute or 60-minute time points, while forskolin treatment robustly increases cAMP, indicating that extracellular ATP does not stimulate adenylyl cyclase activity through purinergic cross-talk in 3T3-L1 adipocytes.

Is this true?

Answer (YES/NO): YES